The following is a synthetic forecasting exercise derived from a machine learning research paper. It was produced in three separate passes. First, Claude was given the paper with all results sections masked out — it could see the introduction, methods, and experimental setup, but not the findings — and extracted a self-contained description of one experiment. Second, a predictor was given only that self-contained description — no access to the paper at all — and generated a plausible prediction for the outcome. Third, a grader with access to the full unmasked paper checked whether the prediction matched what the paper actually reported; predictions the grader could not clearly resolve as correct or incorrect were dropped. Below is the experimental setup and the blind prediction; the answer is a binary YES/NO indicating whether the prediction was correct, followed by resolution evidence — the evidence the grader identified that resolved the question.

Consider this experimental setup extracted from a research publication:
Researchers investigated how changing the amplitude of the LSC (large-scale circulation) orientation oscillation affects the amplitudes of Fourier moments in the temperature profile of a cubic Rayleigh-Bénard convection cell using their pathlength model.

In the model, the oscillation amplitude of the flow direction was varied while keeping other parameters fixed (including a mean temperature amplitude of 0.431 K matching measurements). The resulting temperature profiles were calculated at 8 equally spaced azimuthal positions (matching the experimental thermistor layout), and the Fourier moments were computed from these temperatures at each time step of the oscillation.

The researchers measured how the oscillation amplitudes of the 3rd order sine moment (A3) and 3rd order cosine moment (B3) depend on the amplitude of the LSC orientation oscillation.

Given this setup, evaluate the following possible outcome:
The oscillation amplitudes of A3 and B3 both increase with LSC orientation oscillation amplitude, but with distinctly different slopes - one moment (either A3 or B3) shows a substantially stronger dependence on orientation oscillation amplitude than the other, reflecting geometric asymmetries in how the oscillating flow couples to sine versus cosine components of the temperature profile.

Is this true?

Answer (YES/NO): NO